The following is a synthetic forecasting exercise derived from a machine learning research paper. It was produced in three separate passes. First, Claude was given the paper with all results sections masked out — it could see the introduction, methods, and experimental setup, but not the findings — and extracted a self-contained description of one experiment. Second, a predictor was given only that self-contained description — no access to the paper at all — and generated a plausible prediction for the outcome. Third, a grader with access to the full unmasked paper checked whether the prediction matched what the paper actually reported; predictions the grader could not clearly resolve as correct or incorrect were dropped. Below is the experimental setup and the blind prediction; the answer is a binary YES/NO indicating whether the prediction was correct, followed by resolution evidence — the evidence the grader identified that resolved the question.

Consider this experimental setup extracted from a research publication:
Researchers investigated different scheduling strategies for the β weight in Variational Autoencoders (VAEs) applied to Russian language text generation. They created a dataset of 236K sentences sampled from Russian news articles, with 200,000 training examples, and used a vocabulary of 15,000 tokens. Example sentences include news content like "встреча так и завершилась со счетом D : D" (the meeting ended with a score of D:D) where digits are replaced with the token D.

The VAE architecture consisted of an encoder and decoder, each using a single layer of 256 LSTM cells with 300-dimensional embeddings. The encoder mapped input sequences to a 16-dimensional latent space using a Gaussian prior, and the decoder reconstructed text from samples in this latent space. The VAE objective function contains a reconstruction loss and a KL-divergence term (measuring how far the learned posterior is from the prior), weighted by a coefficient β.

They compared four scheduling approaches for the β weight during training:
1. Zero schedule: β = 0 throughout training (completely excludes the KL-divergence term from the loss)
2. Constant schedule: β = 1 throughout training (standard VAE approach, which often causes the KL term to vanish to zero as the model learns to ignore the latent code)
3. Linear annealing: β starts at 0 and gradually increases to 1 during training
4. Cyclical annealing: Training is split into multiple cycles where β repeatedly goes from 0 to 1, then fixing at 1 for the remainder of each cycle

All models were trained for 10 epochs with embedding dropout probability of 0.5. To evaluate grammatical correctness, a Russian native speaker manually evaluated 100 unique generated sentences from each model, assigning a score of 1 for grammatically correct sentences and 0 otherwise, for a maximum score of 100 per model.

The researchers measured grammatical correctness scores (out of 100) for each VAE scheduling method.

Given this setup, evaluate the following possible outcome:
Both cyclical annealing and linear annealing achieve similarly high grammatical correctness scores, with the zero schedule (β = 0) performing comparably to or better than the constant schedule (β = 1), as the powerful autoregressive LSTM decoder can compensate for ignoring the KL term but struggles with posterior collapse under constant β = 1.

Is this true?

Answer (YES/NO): NO